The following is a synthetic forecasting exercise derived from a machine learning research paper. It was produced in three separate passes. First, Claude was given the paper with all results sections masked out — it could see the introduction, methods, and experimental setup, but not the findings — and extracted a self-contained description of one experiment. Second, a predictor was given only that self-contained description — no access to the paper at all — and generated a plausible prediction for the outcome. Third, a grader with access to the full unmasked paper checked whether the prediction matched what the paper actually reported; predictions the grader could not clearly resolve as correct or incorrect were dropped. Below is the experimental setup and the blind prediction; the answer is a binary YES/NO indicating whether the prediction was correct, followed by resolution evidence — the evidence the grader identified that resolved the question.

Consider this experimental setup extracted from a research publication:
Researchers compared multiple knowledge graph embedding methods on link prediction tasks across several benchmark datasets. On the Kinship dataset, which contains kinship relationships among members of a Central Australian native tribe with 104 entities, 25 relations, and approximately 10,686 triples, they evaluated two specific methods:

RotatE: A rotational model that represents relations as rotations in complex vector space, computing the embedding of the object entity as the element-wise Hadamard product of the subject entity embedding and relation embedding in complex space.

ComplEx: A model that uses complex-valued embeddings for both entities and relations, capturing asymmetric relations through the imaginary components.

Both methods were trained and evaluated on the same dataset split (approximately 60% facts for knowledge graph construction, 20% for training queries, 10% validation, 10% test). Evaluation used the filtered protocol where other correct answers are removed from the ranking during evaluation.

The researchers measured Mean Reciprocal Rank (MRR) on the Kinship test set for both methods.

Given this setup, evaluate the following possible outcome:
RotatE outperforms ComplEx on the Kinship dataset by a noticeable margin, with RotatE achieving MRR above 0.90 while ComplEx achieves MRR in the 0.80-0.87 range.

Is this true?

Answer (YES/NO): NO